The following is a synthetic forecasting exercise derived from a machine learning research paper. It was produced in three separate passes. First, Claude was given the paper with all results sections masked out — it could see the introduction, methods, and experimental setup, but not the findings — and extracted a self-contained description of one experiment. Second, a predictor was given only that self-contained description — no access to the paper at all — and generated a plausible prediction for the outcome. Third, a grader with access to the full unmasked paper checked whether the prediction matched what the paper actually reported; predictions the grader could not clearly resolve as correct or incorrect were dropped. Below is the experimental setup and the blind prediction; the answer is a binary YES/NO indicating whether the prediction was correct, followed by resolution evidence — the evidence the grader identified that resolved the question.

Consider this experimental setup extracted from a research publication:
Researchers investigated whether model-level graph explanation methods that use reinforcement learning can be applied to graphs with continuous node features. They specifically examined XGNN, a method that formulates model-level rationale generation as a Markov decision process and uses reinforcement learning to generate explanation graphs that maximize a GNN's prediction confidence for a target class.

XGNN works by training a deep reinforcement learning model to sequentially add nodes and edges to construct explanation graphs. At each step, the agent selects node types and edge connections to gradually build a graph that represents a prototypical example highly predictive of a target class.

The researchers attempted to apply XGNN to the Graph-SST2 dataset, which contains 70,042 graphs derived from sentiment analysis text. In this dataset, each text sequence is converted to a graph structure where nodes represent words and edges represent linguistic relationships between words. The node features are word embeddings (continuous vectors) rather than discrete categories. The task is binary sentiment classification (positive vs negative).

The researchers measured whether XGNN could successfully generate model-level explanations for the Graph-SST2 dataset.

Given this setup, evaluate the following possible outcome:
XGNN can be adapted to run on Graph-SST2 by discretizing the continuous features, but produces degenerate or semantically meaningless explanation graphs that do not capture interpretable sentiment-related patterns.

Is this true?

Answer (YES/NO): NO